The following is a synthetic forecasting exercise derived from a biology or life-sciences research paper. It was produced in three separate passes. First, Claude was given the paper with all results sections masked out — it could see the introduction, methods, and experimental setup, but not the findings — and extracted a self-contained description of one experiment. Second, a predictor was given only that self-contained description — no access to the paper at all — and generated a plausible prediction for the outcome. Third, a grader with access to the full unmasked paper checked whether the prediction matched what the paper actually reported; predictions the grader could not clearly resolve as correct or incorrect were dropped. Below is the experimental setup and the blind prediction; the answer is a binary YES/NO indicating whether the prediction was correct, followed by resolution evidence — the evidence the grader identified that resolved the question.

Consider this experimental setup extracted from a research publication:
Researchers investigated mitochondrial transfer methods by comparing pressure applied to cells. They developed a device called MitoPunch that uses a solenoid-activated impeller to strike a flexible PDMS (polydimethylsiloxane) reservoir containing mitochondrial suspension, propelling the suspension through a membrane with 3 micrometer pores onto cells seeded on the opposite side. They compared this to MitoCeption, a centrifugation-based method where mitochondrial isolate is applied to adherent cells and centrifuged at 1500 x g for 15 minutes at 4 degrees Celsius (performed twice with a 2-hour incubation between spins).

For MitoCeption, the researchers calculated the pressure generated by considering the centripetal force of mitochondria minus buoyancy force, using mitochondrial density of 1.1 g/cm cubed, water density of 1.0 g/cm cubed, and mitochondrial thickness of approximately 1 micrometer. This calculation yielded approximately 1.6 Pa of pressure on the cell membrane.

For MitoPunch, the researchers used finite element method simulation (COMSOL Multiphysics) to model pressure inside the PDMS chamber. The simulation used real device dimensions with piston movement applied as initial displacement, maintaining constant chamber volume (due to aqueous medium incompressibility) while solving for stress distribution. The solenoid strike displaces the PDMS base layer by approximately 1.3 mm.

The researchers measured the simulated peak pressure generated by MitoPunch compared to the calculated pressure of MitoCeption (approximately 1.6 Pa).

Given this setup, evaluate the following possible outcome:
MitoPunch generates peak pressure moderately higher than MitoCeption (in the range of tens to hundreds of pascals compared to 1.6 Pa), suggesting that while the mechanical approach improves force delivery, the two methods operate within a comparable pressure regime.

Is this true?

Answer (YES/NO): NO